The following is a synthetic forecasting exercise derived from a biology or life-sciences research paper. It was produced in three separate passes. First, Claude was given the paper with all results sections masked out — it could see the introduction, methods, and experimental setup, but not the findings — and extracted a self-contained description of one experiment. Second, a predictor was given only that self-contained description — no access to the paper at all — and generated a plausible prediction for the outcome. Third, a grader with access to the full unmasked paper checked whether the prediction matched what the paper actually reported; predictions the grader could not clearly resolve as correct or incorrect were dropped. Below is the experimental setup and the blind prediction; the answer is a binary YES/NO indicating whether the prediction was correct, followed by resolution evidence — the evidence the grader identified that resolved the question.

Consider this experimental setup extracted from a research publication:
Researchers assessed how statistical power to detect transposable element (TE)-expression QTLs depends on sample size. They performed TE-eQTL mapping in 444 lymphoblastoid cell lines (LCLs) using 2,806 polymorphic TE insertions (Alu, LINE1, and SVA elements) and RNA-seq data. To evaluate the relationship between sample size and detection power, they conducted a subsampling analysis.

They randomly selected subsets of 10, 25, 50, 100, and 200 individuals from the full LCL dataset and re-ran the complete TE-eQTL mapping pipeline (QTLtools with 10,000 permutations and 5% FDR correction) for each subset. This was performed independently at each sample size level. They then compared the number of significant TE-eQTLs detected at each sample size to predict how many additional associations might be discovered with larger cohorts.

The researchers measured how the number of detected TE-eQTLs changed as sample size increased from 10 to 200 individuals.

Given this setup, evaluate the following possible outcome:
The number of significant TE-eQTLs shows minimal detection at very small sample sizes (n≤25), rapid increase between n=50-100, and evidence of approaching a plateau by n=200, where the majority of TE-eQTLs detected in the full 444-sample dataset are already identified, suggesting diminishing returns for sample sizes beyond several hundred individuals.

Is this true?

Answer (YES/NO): NO